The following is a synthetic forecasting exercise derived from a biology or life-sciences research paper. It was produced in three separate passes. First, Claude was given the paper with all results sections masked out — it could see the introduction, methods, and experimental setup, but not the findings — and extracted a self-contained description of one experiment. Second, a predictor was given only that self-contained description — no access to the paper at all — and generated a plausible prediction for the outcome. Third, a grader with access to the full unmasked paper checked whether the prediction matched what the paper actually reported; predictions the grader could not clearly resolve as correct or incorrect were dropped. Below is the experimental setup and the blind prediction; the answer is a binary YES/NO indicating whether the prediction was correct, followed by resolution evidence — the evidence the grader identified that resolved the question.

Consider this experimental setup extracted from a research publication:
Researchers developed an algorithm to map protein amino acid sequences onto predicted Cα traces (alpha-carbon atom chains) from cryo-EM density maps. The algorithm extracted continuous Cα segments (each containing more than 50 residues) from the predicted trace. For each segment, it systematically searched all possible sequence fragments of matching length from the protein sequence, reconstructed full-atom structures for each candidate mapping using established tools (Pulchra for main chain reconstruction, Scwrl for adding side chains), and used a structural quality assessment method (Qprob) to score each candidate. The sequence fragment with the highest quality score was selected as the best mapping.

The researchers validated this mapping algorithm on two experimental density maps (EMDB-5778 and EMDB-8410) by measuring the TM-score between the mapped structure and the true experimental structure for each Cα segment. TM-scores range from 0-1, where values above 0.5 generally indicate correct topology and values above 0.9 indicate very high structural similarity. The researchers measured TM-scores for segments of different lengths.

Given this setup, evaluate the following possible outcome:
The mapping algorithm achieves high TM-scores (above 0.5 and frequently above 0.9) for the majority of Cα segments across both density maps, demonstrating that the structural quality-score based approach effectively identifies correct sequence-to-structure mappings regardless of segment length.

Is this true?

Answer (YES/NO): NO